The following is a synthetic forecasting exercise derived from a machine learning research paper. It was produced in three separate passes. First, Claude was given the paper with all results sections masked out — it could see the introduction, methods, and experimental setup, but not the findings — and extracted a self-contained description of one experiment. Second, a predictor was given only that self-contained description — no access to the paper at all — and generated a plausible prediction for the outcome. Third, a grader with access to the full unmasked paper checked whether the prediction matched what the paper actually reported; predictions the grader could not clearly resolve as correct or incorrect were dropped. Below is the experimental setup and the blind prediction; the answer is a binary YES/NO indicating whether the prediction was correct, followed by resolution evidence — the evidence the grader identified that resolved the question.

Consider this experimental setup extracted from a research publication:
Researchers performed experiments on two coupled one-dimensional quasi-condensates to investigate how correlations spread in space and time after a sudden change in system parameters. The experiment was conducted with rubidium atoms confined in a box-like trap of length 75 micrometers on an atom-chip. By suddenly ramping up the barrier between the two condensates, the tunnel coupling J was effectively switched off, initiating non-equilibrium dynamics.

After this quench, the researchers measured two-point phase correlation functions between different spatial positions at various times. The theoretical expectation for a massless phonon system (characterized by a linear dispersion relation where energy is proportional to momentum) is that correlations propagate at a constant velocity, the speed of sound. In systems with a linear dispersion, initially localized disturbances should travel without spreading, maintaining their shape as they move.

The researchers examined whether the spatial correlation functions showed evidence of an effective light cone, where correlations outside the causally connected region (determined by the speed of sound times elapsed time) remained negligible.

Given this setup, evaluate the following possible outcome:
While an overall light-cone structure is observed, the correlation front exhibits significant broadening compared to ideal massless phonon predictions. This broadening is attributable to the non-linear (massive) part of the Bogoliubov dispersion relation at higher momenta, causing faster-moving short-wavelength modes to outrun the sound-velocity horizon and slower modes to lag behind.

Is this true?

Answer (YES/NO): NO